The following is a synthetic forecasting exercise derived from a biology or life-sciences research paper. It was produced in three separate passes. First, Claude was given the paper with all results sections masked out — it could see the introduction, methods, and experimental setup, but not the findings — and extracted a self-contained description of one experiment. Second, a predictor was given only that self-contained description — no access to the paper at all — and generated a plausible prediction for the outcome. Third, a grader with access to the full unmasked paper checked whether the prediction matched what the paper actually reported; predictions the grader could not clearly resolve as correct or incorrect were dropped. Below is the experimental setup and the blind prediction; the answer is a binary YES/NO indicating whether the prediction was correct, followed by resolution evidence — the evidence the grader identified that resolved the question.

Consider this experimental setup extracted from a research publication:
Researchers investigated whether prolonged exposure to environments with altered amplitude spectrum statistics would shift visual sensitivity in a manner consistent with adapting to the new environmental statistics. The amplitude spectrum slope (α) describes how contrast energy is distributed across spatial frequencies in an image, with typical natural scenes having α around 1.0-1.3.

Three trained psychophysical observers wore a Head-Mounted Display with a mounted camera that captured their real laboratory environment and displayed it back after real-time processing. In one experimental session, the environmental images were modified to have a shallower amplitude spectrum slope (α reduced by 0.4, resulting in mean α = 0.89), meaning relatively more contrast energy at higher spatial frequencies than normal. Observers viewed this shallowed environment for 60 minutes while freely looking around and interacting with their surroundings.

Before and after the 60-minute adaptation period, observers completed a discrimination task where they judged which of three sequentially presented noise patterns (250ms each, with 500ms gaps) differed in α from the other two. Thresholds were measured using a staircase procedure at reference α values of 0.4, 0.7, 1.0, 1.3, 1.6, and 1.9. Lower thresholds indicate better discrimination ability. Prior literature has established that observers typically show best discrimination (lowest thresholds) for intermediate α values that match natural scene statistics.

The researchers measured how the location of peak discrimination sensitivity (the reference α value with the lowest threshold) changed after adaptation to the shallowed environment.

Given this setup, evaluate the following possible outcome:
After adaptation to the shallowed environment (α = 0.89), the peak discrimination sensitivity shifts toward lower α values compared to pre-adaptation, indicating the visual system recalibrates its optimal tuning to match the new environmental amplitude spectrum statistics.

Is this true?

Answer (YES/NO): YES